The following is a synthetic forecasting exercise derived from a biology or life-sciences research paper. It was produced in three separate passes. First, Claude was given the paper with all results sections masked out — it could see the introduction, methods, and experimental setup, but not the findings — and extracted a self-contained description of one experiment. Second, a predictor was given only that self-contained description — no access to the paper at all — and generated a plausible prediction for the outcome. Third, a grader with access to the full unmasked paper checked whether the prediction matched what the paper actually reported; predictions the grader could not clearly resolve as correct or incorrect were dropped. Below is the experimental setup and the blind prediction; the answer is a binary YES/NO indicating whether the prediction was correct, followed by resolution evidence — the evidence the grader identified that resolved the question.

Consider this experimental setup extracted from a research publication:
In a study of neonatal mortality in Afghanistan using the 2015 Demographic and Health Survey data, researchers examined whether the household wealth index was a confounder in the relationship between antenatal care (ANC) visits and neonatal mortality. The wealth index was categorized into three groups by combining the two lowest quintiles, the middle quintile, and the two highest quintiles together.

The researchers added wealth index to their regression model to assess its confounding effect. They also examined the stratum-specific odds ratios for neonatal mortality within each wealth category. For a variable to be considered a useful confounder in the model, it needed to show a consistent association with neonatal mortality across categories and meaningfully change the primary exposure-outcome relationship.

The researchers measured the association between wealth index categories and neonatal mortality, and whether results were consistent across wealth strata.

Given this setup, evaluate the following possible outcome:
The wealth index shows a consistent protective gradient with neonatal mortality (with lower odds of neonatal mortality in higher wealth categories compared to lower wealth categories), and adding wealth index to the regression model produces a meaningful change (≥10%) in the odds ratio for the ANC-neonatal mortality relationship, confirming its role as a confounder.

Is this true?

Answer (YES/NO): NO